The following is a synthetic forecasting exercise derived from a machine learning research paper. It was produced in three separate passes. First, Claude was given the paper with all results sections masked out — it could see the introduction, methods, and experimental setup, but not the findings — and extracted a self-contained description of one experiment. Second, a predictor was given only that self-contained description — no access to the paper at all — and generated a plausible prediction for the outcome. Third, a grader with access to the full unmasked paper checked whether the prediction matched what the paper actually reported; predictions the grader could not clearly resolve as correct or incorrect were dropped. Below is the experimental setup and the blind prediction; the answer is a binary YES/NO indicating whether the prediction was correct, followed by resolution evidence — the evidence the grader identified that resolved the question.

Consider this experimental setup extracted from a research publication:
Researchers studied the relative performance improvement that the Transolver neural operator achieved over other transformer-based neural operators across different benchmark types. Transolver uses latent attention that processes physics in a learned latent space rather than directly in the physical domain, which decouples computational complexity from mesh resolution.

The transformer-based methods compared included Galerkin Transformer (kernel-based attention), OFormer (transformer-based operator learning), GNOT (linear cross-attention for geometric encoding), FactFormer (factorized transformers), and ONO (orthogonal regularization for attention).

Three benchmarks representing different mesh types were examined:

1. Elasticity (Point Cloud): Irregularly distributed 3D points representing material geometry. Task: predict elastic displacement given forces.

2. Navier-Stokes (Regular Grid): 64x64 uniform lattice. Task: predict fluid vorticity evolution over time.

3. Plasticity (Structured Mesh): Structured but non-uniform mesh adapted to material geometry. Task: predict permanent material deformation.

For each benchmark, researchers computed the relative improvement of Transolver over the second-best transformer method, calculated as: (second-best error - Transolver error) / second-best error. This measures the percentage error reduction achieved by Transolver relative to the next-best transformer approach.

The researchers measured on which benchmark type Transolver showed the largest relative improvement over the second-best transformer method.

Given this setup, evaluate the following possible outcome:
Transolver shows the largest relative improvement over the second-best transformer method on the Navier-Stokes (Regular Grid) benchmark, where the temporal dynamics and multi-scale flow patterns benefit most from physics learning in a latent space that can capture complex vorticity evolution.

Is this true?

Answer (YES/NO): NO